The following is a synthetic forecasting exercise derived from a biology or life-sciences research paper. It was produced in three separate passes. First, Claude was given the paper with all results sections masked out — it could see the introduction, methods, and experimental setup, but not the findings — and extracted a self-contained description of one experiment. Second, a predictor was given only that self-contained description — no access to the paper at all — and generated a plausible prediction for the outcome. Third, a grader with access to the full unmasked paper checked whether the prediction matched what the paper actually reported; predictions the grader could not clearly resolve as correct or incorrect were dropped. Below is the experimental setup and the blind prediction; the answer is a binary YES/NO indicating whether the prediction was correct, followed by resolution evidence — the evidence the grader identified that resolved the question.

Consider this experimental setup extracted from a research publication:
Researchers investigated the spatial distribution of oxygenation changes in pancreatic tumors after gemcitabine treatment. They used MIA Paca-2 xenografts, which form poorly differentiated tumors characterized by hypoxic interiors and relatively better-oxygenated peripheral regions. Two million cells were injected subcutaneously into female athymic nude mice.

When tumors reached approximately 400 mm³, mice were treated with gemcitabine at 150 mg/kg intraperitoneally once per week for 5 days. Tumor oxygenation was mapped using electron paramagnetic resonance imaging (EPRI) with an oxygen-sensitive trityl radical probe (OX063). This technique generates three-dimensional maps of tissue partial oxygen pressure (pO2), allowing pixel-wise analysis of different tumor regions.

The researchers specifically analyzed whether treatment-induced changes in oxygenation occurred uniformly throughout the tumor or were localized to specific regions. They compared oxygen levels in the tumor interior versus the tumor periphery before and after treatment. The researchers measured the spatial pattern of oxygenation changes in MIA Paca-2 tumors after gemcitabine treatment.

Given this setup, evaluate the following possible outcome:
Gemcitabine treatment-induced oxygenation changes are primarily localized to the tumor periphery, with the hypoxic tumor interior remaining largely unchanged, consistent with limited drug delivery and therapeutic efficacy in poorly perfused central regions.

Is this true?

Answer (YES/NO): NO